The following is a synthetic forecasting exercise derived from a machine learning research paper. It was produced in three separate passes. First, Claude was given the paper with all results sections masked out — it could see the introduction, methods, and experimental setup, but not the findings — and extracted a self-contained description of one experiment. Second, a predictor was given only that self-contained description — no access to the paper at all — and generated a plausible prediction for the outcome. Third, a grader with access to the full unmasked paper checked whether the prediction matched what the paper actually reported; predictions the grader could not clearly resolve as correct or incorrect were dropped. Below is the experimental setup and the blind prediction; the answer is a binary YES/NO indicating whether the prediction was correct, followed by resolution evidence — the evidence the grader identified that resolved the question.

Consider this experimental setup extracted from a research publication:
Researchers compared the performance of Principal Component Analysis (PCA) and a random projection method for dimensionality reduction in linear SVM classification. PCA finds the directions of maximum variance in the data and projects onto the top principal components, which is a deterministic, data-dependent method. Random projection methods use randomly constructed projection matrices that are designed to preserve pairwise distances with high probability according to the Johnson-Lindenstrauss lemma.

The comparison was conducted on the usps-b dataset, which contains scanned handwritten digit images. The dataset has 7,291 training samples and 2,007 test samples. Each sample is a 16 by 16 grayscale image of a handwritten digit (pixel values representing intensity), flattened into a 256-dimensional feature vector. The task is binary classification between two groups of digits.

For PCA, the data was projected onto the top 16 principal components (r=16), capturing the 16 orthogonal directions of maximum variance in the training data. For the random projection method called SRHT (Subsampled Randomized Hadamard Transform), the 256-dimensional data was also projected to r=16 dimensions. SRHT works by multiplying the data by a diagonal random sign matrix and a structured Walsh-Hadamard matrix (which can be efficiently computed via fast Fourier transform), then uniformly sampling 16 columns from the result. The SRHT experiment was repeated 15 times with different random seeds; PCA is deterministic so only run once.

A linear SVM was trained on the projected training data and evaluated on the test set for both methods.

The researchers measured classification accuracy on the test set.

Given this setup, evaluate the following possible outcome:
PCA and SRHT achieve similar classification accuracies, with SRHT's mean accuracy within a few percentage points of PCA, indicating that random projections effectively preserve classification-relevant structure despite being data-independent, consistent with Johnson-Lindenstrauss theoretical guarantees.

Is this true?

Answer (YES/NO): NO